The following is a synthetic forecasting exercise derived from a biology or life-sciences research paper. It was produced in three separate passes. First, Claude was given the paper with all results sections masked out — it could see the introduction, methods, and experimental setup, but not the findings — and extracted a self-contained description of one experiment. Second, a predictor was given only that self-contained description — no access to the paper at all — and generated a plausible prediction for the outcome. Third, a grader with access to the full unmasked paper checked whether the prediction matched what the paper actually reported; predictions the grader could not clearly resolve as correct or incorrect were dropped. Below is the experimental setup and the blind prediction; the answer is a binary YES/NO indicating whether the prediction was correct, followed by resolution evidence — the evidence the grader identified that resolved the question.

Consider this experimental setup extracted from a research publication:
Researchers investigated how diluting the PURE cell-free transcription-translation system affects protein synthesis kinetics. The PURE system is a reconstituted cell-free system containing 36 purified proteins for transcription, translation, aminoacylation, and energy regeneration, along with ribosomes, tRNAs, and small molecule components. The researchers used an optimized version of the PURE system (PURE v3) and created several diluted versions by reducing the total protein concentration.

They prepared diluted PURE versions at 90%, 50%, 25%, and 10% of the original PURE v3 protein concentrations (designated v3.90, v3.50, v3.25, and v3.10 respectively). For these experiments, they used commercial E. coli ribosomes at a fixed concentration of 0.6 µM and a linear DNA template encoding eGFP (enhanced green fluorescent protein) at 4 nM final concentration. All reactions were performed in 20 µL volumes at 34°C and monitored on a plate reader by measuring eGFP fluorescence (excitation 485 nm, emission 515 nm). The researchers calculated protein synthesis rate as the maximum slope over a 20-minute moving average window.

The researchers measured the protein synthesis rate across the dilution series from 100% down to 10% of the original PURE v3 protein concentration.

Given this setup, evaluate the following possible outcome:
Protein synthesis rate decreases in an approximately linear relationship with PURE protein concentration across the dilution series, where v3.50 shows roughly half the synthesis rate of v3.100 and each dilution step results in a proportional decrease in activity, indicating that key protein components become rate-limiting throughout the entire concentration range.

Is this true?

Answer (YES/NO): NO